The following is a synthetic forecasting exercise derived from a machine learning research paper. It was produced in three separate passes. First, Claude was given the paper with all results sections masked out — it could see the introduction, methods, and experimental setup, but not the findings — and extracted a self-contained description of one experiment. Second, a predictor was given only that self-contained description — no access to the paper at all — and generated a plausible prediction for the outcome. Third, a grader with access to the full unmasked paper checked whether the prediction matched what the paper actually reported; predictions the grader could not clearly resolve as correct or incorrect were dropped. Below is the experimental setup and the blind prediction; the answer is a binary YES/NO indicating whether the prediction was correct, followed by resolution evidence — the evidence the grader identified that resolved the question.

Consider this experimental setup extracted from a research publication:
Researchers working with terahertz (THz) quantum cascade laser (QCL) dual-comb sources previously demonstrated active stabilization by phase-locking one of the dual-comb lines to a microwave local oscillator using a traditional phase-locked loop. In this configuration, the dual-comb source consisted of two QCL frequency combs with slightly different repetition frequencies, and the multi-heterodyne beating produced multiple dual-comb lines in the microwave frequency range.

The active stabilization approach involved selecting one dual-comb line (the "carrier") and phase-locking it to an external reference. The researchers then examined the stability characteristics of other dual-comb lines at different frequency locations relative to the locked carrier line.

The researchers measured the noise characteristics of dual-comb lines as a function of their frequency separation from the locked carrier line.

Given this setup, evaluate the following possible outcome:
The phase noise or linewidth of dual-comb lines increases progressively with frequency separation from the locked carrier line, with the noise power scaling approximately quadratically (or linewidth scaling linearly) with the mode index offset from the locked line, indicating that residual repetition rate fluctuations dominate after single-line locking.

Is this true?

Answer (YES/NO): YES